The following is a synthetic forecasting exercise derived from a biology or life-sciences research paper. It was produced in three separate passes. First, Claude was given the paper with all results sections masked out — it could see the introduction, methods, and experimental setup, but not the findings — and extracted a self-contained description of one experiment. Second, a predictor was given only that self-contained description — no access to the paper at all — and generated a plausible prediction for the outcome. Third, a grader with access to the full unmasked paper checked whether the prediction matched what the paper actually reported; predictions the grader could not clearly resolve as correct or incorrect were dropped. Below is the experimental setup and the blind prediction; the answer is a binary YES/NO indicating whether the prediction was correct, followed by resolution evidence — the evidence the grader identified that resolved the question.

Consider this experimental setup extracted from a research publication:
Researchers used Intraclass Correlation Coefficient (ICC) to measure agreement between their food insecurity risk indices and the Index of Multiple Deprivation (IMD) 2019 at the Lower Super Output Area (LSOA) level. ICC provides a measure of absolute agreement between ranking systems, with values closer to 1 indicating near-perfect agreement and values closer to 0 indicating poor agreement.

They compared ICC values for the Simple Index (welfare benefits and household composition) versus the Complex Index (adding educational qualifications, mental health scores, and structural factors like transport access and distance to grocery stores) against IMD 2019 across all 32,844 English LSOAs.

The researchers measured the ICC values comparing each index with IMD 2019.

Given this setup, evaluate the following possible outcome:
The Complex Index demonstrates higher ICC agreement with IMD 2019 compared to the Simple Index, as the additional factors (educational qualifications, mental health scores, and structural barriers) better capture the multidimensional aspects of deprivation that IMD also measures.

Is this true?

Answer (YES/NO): NO